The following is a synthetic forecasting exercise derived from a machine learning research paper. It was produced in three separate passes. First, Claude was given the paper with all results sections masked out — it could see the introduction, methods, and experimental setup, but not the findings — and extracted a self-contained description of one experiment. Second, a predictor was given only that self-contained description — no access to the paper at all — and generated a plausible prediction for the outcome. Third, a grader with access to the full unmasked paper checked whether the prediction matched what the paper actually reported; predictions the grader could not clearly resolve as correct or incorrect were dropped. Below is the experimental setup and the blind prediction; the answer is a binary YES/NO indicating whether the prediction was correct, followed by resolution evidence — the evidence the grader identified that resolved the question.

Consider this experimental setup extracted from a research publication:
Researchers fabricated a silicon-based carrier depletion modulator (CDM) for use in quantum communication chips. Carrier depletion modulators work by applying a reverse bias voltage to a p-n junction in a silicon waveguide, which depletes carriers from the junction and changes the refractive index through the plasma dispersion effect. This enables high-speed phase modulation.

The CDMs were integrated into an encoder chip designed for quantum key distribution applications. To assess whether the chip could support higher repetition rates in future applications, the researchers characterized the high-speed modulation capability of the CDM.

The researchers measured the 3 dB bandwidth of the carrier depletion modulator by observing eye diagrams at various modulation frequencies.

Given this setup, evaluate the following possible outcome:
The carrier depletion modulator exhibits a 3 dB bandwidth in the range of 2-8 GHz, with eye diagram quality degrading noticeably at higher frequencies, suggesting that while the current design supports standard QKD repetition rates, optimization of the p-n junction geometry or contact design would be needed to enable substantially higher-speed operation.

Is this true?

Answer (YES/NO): NO